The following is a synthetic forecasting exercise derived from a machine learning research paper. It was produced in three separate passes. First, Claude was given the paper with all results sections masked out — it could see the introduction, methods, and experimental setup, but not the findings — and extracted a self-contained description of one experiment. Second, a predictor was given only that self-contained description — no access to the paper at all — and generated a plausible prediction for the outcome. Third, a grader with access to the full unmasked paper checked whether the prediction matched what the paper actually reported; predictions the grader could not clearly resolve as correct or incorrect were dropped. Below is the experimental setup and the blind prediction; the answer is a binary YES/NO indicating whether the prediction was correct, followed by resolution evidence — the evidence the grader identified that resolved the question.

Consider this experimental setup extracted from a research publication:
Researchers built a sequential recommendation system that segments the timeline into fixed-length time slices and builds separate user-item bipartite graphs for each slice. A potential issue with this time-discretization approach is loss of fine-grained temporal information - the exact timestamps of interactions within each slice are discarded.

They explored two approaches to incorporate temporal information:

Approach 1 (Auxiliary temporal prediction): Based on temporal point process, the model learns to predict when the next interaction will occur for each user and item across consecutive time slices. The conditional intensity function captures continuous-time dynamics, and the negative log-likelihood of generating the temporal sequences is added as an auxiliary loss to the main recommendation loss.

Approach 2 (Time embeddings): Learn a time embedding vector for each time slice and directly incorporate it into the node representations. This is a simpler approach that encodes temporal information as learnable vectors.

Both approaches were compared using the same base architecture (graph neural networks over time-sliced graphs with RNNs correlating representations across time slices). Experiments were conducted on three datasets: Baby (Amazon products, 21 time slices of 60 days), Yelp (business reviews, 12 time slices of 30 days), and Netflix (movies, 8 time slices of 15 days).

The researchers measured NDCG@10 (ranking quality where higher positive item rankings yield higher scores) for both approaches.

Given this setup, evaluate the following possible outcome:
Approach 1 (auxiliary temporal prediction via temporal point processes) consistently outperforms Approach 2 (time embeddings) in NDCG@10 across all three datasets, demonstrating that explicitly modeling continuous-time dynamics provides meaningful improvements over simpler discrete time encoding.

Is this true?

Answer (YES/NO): YES